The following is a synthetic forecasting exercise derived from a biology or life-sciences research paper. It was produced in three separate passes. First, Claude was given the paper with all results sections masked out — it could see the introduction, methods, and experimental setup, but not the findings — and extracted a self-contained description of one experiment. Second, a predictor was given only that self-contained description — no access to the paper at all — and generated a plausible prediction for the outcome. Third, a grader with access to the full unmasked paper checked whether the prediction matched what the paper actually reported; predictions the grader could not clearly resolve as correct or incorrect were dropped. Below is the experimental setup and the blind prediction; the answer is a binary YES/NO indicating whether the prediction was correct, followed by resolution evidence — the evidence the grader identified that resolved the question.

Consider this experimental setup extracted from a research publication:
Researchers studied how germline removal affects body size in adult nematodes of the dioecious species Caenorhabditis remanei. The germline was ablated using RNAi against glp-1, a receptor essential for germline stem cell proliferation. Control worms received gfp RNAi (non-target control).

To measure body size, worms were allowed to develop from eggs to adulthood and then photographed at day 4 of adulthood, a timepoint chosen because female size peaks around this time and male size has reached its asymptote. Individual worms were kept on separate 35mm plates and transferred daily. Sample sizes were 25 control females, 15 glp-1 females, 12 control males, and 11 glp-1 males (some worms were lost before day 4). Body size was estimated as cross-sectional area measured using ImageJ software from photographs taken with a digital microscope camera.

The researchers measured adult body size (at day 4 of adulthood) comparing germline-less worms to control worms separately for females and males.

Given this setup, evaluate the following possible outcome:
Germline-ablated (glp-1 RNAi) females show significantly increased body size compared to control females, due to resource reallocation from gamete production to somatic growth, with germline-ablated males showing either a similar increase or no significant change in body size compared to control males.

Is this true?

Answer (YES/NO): NO